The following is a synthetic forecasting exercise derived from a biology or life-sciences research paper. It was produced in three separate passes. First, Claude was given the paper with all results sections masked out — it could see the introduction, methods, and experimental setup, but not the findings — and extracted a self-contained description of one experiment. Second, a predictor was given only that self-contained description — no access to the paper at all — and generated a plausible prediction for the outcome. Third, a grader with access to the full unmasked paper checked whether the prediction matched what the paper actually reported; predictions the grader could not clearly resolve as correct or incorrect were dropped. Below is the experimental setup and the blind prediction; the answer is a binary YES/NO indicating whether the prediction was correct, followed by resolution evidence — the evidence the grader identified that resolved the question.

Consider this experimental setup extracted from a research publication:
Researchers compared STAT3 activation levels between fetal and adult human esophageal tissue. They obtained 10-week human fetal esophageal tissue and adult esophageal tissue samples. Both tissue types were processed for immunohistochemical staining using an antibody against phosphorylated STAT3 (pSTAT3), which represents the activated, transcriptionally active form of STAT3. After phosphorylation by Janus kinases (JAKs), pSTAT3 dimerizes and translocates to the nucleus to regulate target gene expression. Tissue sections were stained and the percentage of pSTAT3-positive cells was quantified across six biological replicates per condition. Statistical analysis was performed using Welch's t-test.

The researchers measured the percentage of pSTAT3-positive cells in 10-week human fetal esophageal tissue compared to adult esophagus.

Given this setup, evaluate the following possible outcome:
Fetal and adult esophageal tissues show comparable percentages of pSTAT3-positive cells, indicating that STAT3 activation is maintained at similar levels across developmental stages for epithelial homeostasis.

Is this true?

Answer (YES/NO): NO